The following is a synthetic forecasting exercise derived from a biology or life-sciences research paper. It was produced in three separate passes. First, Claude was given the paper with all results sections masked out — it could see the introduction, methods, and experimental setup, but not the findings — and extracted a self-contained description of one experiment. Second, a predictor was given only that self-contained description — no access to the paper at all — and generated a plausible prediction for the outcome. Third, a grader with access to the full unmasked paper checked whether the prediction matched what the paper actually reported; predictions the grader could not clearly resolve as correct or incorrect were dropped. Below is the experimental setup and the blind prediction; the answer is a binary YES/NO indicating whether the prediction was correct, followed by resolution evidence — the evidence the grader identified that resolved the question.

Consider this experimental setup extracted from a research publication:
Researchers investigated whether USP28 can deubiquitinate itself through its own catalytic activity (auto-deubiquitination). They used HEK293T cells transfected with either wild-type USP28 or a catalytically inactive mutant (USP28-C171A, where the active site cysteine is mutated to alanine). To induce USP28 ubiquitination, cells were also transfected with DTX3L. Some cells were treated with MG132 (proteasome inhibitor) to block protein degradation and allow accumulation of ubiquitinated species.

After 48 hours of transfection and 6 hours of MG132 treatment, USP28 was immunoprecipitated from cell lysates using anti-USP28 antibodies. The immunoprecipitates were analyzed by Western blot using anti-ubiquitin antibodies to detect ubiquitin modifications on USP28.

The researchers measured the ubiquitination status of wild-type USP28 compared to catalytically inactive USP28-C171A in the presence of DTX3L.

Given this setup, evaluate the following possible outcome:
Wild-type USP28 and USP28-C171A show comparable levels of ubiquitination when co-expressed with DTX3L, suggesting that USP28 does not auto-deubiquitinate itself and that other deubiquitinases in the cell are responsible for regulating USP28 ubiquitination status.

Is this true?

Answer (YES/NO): NO